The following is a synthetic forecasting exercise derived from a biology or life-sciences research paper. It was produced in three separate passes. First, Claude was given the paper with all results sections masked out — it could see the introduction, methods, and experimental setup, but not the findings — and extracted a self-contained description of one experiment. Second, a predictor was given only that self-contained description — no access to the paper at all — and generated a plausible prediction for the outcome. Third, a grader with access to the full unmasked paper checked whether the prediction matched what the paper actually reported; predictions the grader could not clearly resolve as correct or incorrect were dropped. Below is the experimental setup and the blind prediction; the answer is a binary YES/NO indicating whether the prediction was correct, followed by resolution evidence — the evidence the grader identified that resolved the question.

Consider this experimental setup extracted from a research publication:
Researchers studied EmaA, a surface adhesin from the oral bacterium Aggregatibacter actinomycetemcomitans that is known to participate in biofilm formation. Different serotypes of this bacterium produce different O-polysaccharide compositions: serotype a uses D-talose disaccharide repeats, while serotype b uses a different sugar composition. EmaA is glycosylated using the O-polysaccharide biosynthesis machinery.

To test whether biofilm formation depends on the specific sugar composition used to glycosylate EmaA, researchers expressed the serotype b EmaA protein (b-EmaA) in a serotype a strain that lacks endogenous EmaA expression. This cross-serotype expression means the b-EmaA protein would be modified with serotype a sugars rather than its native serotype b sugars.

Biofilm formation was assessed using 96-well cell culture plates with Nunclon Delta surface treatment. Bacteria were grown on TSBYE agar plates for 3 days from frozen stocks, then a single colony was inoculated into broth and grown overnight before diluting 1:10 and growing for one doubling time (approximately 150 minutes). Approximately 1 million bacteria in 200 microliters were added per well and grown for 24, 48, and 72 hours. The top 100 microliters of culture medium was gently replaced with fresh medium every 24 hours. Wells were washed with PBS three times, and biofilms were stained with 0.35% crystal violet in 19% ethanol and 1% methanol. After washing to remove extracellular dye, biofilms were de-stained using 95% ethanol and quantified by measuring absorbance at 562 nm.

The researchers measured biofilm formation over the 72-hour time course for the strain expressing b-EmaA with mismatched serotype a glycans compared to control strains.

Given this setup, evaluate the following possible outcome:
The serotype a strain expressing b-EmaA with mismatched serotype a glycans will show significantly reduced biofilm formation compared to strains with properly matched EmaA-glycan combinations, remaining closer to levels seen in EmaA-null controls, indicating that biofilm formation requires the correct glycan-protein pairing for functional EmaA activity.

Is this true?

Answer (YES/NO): NO